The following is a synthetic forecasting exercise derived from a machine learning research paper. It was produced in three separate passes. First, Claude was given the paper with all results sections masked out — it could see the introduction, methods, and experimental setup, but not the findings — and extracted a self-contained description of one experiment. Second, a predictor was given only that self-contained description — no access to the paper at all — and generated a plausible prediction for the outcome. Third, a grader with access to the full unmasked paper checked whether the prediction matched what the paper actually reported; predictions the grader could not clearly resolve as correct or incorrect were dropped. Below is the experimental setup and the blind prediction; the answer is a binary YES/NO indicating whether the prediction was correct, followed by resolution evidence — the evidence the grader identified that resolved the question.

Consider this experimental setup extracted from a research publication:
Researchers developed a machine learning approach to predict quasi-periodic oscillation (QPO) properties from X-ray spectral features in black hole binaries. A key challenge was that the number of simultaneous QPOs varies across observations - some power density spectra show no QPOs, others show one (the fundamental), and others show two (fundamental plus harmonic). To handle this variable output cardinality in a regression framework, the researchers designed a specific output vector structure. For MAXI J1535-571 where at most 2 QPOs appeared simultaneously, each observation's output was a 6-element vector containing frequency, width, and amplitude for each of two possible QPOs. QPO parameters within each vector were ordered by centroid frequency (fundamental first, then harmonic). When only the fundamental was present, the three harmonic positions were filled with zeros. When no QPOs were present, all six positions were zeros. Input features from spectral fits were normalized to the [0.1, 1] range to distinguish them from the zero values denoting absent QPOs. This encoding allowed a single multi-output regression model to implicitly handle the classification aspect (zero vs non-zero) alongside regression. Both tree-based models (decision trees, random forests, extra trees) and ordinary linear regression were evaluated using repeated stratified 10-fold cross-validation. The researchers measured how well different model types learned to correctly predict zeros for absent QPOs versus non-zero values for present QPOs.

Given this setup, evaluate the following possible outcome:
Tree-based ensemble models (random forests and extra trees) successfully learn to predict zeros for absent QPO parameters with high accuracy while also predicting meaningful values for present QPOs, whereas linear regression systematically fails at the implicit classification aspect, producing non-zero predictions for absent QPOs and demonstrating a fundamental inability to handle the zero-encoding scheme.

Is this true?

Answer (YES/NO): YES